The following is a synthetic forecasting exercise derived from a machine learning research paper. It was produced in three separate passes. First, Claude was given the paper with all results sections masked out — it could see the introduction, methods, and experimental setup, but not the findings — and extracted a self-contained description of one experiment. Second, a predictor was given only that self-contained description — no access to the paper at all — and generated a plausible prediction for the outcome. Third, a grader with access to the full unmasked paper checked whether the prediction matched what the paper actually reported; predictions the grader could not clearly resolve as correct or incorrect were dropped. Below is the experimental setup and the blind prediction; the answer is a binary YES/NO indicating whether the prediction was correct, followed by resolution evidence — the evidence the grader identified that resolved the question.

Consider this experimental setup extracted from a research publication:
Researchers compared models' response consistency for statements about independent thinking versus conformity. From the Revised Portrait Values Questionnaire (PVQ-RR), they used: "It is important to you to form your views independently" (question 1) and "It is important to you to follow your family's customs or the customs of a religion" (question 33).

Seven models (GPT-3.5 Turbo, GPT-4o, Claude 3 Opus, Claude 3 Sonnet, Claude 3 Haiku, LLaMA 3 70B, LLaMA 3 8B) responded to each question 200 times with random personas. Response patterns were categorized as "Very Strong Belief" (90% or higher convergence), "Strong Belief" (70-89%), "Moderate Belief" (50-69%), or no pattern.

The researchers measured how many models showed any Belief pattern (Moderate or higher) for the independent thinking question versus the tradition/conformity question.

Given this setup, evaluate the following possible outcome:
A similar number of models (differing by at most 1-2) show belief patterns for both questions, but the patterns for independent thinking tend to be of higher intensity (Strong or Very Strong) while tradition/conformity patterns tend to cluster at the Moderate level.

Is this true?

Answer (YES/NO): NO